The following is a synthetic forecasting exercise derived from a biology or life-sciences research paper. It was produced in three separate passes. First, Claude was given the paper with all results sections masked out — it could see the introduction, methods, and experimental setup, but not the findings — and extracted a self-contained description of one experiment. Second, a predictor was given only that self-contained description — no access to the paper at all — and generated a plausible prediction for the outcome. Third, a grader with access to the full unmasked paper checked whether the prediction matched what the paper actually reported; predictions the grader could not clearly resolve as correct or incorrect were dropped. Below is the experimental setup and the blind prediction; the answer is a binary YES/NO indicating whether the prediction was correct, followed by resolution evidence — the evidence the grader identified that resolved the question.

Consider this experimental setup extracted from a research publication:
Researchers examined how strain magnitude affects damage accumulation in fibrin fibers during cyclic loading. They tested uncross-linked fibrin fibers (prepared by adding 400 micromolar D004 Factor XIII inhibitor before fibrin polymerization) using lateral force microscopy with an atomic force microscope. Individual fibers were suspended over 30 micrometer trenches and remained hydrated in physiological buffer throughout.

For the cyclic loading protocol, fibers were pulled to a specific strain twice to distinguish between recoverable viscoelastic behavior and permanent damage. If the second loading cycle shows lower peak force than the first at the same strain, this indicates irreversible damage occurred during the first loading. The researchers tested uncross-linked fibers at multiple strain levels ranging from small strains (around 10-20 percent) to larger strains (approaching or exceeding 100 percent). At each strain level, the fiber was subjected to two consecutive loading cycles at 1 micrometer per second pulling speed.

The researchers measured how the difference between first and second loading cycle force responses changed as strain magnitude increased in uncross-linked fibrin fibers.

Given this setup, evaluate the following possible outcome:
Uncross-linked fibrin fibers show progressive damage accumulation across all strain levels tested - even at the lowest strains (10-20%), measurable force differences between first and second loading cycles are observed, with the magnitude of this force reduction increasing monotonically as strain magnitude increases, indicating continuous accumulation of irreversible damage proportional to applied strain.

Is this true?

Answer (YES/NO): NO